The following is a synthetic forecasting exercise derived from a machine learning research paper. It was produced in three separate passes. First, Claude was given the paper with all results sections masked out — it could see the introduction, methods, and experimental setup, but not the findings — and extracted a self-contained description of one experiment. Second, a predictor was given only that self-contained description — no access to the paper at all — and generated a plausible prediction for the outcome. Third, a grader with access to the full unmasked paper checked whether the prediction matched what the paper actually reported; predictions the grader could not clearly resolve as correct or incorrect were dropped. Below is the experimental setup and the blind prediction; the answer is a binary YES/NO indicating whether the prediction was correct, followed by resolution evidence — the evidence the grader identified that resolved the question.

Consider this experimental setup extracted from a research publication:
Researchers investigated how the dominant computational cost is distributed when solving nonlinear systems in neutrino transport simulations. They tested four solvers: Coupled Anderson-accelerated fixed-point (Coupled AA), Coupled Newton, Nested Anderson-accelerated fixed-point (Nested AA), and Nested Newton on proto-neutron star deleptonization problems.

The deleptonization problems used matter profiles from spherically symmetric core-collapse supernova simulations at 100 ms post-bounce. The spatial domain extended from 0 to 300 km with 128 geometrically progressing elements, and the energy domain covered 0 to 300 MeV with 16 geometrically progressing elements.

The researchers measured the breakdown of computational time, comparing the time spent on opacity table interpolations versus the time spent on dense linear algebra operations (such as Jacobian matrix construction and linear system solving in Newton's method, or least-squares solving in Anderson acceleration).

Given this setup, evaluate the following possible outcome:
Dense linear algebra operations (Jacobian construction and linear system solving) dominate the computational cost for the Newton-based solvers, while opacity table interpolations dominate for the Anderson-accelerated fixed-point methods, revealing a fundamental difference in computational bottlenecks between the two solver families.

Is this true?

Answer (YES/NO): NO